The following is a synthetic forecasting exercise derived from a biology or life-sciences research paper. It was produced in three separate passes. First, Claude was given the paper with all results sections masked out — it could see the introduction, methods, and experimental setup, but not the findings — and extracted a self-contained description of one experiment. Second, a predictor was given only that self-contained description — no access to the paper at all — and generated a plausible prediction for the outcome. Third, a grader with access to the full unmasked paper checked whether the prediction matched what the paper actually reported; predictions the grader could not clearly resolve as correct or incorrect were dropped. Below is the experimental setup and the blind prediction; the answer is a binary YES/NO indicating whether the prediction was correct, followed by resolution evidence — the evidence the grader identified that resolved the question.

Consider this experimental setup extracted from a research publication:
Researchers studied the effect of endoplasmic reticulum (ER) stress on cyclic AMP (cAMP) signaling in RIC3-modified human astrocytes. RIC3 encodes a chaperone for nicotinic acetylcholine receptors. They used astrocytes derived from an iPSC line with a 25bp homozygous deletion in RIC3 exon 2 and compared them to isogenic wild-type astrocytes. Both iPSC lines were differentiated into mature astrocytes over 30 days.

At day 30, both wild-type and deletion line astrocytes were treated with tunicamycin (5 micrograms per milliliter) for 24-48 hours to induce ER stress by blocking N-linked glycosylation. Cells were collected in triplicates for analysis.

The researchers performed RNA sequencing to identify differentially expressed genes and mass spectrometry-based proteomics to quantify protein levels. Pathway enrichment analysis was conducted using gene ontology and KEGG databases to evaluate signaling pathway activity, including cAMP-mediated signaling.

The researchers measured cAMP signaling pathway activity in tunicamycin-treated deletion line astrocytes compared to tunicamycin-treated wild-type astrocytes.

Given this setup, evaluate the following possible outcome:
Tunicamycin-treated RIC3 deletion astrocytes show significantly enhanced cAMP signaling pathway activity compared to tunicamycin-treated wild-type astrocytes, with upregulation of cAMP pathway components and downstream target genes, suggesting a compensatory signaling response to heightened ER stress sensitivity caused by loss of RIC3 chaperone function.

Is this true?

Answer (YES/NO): NO